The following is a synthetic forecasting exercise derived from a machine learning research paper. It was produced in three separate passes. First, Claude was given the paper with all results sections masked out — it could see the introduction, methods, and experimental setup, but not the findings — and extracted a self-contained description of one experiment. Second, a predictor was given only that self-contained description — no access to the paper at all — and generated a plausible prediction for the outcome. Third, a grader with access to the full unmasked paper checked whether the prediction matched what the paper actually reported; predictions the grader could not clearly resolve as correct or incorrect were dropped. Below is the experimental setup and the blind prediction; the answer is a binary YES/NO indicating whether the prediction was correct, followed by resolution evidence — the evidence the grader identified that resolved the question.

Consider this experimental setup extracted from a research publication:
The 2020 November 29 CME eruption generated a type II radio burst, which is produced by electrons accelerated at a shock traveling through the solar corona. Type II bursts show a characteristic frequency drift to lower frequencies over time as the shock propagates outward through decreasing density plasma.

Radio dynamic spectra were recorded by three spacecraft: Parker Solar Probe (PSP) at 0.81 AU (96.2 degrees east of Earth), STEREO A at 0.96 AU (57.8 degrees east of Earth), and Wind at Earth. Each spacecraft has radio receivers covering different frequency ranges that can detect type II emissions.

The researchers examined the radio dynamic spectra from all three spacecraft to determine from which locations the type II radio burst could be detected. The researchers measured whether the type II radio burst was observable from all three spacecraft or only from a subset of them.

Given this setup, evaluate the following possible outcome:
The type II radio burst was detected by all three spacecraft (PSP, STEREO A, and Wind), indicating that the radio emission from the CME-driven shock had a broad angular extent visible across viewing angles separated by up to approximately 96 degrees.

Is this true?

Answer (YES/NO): YES